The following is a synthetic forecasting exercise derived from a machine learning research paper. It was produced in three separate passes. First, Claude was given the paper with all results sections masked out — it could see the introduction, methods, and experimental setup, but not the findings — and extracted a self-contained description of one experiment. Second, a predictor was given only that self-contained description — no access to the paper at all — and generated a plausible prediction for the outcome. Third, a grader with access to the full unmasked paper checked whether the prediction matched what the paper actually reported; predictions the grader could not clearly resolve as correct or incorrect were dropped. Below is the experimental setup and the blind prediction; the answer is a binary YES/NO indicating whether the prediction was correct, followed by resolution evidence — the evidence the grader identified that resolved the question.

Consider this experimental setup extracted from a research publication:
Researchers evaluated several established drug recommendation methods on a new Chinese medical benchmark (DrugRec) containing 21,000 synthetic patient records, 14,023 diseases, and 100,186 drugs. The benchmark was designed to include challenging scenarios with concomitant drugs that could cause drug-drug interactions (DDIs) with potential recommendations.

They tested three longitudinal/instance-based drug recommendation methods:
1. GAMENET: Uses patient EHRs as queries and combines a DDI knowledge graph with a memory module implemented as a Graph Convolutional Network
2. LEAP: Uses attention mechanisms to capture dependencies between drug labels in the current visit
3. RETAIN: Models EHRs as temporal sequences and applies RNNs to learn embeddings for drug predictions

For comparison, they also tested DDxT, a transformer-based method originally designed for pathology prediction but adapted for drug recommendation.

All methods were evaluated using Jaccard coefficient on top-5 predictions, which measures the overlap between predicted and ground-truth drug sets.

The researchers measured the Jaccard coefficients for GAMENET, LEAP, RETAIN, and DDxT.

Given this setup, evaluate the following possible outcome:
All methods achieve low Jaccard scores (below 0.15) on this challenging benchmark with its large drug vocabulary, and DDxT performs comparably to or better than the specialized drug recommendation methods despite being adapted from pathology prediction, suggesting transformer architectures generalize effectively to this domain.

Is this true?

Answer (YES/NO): NO